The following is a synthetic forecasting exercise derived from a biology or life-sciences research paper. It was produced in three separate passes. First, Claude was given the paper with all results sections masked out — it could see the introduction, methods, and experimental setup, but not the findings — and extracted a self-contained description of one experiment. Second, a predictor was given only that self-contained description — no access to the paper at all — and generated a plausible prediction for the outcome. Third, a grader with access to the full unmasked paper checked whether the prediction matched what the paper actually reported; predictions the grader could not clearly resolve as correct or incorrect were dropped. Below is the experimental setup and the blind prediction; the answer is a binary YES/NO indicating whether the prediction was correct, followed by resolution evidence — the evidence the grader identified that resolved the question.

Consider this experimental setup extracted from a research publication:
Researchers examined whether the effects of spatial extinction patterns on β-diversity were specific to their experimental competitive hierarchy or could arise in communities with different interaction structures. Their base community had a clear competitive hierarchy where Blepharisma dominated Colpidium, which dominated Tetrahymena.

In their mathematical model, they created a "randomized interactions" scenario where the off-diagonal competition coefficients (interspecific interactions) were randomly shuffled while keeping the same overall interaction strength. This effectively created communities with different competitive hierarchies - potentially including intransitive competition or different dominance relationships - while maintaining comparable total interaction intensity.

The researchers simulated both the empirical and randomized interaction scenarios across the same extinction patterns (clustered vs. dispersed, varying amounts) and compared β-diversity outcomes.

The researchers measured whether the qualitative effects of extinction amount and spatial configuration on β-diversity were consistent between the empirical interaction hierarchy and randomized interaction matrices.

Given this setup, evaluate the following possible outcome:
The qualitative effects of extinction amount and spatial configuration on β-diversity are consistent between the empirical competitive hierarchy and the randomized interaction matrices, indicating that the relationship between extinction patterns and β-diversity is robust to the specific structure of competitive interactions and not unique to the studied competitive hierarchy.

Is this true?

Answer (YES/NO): YES